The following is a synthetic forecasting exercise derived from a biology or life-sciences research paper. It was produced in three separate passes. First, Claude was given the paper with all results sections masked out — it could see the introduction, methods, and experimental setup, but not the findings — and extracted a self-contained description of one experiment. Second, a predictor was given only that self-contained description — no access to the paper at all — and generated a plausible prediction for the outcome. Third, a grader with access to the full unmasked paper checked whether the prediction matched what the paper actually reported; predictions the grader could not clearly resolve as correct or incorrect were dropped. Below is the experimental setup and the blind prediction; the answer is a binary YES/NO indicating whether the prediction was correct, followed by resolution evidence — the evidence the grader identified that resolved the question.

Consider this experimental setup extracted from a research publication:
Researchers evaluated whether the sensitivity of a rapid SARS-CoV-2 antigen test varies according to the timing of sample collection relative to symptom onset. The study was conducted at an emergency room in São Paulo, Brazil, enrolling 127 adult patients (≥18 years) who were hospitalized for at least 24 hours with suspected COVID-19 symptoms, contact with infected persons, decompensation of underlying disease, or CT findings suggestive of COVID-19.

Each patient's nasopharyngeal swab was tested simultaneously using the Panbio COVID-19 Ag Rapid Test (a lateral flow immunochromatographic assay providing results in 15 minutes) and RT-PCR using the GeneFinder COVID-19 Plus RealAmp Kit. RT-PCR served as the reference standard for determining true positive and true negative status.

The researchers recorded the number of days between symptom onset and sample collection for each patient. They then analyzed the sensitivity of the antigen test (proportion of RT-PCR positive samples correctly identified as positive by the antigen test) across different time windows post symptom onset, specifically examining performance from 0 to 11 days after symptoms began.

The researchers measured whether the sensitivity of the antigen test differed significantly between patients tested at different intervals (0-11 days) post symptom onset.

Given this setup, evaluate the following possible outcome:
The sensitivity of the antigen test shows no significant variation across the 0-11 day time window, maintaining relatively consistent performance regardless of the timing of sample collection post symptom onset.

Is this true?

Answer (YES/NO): YES